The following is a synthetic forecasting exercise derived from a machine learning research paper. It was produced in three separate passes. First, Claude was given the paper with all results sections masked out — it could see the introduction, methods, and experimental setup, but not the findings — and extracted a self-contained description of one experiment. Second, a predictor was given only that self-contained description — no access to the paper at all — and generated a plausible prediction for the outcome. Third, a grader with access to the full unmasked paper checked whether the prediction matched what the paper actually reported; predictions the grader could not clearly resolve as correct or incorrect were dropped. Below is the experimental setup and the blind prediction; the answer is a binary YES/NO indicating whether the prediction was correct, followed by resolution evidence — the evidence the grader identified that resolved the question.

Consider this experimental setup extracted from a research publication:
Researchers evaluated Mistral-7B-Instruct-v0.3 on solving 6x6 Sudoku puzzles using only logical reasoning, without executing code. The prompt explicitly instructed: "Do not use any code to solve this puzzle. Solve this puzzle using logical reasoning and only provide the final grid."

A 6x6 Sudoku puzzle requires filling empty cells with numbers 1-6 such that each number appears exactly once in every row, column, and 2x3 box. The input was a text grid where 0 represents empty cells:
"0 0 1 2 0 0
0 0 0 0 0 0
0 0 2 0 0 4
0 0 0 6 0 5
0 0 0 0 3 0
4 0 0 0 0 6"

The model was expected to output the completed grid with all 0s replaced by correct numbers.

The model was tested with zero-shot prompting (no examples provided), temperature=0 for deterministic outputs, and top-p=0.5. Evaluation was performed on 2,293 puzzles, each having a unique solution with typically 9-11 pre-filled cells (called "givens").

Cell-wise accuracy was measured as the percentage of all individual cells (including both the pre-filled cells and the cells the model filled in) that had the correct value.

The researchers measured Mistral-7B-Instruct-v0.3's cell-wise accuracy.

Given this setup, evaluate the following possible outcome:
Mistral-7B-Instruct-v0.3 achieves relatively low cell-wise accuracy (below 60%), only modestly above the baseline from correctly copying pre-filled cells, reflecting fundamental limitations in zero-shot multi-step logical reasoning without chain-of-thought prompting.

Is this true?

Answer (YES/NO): NO